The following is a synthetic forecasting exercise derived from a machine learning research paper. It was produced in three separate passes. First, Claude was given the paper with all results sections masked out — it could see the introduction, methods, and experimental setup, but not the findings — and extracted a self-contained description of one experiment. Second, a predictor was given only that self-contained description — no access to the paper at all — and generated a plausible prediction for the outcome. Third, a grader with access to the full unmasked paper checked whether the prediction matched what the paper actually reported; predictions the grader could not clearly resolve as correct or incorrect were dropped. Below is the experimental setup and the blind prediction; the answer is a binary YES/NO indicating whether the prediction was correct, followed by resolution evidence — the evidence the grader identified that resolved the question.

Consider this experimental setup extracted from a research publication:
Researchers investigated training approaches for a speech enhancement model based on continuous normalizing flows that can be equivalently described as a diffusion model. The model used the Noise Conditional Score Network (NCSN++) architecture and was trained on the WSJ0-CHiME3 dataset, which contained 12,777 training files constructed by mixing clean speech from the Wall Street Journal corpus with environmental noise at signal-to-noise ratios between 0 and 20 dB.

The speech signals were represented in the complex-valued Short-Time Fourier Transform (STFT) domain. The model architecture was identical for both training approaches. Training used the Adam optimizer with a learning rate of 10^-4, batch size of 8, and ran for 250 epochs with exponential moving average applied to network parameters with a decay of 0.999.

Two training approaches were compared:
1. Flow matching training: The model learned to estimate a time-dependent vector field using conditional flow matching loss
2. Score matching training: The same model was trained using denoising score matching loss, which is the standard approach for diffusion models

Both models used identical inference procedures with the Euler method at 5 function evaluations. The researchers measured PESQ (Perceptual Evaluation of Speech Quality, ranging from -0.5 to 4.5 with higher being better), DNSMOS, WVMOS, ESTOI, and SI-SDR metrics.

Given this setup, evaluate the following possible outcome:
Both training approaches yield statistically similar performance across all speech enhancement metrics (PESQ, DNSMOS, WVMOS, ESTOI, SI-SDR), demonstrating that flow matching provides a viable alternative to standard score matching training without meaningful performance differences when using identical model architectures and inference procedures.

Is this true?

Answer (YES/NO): YES